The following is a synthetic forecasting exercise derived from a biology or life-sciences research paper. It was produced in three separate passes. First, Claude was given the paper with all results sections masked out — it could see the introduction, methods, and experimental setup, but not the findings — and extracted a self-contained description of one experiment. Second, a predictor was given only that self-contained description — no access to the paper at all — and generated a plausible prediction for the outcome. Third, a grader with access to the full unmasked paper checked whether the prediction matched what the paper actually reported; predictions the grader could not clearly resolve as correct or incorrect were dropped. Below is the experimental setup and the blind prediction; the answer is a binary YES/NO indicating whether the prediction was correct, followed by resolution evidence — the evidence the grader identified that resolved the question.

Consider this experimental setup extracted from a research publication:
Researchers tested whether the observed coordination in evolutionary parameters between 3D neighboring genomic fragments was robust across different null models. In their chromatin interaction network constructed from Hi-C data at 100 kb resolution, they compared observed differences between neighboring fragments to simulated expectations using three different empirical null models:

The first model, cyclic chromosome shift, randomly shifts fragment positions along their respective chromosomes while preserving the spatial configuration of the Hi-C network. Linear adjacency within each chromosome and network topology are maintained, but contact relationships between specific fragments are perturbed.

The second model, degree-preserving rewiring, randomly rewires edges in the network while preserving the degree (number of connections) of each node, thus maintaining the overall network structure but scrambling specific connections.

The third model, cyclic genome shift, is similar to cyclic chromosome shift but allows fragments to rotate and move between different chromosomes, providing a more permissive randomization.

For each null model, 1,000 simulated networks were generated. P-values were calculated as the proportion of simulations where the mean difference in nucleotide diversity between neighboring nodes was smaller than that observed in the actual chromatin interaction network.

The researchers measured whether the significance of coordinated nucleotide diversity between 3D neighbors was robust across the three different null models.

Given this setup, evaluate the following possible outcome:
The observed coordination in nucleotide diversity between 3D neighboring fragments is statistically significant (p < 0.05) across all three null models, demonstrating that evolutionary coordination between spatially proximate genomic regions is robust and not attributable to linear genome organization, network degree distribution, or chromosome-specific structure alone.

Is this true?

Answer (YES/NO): YES